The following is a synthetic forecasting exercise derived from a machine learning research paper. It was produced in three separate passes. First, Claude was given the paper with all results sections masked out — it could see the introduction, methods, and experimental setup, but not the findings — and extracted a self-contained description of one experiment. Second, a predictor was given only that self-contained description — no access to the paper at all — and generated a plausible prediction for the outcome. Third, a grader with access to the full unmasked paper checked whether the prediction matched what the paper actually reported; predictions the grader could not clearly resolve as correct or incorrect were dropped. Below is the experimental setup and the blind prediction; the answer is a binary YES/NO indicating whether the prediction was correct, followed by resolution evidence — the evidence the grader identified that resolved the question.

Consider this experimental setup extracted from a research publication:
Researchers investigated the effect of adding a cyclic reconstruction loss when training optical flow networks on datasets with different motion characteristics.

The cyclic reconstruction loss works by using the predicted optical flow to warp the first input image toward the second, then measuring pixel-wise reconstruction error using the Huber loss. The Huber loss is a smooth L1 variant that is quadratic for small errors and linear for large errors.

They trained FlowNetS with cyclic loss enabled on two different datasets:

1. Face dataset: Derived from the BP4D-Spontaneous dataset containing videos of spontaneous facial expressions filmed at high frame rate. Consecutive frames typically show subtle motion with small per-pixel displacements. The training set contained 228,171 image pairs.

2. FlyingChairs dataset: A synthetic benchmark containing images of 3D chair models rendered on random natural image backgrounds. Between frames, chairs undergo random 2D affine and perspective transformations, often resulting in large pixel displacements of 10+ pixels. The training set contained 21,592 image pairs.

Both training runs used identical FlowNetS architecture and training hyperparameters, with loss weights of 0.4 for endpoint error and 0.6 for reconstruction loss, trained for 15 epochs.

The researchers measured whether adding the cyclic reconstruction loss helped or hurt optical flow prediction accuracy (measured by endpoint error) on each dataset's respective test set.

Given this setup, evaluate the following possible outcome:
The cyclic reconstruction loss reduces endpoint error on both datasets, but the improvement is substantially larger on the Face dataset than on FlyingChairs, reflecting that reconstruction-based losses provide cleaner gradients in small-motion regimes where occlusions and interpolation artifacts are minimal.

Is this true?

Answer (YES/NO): NO